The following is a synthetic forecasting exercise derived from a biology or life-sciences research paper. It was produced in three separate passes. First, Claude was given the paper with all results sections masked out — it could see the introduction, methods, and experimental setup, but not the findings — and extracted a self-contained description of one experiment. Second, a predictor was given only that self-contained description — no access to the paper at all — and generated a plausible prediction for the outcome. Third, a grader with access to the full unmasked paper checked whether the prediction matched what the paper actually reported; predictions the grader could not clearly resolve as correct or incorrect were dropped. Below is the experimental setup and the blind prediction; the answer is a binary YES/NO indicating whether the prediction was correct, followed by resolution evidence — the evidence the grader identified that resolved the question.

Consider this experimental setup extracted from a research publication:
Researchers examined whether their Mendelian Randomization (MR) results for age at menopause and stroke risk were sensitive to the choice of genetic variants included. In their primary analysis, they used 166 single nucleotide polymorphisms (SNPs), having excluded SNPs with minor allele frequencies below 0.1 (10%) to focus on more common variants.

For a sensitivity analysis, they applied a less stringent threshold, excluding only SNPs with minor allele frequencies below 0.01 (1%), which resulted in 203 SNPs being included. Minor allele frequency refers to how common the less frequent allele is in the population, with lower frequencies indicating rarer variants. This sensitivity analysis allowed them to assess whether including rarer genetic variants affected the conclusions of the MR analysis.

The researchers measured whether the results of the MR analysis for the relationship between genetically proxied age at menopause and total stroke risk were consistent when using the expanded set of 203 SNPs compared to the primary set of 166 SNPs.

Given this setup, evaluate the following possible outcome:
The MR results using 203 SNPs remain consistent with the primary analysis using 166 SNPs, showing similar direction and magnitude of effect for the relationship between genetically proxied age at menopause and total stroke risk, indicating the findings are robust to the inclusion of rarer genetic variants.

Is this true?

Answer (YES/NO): YES